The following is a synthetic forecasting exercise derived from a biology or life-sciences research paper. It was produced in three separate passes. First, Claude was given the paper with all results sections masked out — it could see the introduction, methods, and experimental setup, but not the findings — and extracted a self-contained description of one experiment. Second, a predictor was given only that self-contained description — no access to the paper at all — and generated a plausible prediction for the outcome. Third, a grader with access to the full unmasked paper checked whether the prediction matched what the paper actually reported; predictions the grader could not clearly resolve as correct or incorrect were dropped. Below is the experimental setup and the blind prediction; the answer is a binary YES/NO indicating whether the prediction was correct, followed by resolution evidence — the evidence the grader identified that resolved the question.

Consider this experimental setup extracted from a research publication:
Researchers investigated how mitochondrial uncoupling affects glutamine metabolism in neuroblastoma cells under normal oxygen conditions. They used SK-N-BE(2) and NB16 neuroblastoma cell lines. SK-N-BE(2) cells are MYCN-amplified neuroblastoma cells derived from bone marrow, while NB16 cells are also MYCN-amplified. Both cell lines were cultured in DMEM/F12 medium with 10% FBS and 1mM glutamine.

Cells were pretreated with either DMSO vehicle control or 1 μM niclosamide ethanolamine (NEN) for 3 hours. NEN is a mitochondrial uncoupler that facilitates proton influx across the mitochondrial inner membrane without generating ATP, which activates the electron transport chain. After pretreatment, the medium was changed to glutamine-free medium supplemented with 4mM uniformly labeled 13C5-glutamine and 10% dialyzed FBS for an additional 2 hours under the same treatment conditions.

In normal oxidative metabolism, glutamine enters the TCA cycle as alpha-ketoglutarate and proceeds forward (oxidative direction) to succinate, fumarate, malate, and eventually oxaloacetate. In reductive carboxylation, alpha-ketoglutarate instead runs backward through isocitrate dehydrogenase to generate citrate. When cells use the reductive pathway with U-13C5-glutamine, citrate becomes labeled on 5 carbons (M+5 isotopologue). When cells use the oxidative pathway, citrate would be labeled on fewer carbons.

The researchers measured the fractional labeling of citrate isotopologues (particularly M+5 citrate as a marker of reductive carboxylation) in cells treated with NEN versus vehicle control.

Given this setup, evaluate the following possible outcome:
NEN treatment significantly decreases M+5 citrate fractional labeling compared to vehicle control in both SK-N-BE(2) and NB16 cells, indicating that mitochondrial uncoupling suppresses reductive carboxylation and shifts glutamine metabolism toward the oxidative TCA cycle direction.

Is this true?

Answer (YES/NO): YES